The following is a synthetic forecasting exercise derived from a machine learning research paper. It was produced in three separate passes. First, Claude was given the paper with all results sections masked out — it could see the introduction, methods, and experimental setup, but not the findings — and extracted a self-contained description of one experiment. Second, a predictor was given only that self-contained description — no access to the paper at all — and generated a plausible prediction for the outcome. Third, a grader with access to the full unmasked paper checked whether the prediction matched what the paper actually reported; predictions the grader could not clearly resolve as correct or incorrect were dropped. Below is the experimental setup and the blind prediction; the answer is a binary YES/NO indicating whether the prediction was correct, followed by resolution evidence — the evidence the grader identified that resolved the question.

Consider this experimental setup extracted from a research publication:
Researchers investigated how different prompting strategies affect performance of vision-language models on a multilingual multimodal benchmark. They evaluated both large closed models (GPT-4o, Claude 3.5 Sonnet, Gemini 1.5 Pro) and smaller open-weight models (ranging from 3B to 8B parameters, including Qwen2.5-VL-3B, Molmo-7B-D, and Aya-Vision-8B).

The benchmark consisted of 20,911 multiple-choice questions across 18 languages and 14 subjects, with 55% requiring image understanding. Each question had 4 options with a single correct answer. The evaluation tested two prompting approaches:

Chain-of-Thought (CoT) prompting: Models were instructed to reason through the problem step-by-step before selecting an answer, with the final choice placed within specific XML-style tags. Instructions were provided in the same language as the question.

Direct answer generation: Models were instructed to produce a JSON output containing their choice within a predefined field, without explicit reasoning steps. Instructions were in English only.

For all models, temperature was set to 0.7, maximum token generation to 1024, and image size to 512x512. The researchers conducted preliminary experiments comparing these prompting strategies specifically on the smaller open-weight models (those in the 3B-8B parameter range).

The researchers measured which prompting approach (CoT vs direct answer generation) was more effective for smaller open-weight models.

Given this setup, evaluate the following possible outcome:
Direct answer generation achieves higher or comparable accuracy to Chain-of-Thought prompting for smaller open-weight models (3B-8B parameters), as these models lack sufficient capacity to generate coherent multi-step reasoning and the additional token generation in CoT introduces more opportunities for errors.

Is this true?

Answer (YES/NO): YES